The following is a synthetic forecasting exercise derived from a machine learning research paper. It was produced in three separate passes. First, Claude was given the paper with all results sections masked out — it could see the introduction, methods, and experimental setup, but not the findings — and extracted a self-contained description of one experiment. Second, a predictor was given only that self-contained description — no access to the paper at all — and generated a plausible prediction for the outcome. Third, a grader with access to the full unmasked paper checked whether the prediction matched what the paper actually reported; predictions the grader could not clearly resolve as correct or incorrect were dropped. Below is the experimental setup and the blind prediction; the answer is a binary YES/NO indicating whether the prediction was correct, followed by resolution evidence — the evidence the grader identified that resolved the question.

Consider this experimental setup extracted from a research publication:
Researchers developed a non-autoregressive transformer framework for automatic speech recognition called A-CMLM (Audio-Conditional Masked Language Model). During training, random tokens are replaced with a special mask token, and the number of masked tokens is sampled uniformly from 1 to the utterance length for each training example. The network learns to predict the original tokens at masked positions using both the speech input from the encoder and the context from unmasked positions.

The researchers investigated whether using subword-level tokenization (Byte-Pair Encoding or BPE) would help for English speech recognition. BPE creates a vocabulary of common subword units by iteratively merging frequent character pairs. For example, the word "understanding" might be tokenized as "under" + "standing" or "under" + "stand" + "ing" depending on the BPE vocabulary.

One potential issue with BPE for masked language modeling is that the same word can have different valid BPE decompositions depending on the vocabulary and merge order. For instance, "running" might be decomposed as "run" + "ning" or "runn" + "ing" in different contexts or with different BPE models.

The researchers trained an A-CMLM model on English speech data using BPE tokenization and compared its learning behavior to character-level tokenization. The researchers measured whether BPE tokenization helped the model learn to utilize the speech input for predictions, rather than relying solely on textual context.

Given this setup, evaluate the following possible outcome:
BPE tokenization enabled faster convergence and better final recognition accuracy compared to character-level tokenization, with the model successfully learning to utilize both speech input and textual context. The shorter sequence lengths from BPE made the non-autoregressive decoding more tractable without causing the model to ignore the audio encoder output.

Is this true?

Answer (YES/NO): NO